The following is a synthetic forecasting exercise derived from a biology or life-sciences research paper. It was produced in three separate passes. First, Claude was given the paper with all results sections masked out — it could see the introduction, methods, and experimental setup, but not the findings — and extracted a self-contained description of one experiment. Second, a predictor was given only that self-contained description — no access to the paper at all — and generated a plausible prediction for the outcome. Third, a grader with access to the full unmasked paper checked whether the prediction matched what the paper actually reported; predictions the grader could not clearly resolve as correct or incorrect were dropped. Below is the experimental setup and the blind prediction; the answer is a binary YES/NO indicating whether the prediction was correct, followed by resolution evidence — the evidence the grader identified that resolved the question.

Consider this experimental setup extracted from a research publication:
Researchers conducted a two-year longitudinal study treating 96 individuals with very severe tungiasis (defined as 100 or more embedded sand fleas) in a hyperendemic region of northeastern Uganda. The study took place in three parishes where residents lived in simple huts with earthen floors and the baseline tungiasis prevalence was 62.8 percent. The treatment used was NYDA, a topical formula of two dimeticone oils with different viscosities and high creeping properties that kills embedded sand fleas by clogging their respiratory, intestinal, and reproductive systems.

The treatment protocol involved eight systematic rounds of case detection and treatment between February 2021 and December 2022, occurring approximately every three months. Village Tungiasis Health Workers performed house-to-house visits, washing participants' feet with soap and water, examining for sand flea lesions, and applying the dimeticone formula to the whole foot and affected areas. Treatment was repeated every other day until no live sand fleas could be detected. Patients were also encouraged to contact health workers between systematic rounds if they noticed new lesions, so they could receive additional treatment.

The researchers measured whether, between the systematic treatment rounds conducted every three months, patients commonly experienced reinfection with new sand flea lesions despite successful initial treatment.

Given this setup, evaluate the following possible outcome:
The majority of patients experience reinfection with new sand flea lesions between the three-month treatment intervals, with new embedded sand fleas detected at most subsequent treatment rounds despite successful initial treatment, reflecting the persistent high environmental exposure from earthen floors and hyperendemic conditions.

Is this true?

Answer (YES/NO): YES